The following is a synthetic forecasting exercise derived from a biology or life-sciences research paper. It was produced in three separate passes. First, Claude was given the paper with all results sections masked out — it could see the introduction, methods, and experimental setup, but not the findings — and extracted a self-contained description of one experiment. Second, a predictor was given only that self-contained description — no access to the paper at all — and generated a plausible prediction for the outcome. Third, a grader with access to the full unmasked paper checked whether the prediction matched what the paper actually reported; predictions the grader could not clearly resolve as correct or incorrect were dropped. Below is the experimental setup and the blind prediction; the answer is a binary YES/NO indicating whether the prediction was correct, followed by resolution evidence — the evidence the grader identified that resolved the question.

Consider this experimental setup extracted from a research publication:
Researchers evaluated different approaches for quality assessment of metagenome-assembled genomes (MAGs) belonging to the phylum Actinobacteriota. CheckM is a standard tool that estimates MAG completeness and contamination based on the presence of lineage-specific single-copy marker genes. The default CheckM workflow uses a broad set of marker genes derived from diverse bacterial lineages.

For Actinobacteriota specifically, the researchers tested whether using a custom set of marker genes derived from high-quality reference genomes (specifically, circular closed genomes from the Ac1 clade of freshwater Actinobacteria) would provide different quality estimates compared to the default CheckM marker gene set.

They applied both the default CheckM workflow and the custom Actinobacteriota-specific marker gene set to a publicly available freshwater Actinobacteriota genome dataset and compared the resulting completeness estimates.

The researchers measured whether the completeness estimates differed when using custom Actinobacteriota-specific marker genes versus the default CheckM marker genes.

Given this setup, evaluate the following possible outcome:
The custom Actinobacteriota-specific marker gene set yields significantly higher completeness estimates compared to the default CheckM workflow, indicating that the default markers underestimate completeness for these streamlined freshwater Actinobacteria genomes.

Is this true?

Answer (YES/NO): YES